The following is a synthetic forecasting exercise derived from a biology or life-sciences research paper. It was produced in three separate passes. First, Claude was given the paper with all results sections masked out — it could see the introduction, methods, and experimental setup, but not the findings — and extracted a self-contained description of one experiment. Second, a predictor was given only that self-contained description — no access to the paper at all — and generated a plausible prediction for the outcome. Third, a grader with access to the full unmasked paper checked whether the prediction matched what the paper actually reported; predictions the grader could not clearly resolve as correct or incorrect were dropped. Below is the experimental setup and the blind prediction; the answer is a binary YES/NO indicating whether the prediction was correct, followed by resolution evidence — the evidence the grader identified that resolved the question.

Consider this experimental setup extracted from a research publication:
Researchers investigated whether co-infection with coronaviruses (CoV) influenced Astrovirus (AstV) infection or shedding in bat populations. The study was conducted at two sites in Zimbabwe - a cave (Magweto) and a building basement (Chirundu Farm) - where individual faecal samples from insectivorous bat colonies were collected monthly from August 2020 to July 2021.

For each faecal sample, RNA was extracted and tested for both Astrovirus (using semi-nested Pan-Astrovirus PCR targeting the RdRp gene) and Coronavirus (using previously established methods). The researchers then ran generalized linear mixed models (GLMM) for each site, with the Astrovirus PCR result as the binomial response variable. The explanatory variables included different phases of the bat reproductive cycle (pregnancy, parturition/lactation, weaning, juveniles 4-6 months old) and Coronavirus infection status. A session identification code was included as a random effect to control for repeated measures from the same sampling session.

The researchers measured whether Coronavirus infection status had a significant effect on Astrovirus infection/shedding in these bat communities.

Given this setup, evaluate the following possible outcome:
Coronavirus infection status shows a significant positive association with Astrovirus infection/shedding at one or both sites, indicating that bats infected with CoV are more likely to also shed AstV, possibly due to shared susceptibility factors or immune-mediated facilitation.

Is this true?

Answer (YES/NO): NO